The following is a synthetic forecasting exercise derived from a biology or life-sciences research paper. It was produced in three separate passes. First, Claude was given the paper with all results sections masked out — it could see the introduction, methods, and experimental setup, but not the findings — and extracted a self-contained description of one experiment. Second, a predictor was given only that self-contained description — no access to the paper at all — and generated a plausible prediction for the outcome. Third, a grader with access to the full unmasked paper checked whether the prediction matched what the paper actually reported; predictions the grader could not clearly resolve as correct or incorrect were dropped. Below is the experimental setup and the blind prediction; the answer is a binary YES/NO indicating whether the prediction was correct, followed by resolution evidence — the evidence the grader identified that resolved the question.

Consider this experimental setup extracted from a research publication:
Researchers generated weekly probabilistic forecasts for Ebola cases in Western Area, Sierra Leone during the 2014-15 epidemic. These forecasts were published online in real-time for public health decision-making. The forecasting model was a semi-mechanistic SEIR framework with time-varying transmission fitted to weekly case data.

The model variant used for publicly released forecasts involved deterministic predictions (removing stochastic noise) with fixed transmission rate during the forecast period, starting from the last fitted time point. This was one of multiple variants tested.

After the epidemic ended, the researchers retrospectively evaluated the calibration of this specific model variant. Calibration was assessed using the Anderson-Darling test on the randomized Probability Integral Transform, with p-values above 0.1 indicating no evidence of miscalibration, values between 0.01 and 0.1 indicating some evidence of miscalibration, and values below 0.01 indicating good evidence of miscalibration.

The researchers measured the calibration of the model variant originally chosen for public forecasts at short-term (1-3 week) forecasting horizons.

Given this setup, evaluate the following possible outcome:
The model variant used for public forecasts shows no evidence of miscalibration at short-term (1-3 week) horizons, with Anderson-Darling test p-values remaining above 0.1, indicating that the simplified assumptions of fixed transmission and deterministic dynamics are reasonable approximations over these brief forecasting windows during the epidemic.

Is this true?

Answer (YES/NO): NO